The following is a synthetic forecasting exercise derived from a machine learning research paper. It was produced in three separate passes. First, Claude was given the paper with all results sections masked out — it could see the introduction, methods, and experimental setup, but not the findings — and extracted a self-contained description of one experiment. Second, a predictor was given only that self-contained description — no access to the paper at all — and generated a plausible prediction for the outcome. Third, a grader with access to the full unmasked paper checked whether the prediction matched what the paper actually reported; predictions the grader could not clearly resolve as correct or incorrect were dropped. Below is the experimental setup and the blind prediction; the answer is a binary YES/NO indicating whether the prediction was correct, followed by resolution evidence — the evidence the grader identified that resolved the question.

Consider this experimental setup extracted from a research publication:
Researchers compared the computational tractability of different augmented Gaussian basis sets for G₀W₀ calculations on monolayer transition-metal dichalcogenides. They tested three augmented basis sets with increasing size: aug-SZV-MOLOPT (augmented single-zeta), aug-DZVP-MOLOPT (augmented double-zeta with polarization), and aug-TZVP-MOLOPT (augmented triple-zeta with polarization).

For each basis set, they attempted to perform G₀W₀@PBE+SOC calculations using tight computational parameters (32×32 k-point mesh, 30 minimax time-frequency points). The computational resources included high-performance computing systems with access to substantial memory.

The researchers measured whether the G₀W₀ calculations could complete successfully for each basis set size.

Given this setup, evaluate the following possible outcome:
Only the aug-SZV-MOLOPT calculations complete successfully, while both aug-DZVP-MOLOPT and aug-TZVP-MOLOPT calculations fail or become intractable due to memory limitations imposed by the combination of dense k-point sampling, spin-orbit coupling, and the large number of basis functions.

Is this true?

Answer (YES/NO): NO